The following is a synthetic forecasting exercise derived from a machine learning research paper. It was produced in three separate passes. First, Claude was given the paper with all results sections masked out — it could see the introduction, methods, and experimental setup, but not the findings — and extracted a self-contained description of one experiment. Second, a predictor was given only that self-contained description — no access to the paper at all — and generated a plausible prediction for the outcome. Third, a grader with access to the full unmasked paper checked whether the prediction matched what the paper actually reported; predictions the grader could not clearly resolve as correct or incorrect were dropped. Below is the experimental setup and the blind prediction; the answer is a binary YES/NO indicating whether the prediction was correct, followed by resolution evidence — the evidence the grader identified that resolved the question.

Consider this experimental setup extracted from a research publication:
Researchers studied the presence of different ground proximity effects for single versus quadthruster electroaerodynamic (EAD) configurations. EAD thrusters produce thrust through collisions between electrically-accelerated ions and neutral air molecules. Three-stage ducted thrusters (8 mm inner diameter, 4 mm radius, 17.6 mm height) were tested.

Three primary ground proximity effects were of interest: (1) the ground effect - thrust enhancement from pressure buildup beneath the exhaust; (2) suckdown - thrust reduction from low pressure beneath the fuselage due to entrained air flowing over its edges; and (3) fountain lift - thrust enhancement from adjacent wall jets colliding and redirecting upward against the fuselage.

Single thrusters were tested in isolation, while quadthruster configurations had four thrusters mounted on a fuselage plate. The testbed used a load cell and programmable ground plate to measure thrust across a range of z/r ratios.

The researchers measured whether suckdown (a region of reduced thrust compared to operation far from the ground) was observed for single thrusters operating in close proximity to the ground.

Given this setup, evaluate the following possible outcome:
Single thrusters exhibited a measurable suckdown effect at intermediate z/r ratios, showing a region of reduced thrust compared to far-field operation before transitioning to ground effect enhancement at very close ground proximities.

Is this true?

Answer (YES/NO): YES